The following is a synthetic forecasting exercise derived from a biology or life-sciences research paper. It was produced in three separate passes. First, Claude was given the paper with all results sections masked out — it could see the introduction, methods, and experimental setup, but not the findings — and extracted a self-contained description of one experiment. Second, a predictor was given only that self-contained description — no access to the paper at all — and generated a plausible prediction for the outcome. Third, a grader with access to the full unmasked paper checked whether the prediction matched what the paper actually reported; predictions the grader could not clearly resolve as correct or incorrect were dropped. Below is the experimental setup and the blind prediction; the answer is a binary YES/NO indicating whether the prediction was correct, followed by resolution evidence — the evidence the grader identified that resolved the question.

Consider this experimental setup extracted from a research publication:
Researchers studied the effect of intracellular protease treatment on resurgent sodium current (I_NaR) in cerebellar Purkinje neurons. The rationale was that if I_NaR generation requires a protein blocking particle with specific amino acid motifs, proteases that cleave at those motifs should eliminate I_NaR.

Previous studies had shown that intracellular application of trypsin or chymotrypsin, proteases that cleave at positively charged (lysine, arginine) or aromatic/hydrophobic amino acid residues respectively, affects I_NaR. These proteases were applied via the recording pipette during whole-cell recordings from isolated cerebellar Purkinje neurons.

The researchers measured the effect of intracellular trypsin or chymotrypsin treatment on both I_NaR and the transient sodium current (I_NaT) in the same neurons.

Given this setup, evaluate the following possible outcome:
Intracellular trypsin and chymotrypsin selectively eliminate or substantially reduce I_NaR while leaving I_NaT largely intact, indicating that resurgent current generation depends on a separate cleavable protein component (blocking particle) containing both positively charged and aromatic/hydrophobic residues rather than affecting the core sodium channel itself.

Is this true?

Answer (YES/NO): NO